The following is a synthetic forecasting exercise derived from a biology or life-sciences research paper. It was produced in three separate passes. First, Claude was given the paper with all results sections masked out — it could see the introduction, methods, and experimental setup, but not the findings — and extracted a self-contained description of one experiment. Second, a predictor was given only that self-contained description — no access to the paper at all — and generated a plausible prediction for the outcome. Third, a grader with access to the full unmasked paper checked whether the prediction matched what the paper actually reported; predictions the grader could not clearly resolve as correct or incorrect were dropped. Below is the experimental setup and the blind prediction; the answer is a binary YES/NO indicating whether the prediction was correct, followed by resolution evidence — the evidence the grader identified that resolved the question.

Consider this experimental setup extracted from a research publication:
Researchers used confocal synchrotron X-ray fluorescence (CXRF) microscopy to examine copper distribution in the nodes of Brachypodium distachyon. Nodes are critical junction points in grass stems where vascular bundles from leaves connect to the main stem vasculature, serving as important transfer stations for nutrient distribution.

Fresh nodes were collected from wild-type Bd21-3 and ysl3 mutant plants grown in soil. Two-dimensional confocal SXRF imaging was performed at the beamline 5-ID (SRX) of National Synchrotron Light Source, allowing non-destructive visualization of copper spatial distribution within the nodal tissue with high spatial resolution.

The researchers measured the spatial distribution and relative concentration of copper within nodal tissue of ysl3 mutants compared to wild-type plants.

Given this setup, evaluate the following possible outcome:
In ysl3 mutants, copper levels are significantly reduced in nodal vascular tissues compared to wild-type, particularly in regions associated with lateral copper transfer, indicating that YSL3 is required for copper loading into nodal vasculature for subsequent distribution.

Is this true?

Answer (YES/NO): YES